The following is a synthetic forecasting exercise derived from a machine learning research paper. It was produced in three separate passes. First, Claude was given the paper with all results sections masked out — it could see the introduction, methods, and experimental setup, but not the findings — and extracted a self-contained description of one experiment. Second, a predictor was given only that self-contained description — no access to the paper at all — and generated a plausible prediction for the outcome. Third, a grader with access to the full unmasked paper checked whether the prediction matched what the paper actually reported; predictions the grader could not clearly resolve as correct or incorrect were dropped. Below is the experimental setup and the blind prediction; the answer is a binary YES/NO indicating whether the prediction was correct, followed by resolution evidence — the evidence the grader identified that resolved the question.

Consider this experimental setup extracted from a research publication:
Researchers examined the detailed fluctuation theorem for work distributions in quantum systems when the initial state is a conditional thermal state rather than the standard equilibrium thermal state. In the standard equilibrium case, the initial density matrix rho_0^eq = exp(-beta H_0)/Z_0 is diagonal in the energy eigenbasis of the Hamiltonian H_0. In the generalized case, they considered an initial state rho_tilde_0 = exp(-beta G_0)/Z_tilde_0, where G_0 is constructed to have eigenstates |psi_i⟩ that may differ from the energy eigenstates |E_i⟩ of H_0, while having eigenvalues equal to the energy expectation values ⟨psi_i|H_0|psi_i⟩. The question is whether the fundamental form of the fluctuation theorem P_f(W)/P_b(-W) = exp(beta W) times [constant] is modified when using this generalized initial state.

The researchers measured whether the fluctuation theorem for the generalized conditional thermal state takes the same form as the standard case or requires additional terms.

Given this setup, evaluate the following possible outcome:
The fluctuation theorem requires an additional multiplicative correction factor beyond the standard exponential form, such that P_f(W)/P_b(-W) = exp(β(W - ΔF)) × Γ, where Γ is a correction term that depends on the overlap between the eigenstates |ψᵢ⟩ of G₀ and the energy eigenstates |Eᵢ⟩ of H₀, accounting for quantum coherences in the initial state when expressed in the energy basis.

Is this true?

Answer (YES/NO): NO